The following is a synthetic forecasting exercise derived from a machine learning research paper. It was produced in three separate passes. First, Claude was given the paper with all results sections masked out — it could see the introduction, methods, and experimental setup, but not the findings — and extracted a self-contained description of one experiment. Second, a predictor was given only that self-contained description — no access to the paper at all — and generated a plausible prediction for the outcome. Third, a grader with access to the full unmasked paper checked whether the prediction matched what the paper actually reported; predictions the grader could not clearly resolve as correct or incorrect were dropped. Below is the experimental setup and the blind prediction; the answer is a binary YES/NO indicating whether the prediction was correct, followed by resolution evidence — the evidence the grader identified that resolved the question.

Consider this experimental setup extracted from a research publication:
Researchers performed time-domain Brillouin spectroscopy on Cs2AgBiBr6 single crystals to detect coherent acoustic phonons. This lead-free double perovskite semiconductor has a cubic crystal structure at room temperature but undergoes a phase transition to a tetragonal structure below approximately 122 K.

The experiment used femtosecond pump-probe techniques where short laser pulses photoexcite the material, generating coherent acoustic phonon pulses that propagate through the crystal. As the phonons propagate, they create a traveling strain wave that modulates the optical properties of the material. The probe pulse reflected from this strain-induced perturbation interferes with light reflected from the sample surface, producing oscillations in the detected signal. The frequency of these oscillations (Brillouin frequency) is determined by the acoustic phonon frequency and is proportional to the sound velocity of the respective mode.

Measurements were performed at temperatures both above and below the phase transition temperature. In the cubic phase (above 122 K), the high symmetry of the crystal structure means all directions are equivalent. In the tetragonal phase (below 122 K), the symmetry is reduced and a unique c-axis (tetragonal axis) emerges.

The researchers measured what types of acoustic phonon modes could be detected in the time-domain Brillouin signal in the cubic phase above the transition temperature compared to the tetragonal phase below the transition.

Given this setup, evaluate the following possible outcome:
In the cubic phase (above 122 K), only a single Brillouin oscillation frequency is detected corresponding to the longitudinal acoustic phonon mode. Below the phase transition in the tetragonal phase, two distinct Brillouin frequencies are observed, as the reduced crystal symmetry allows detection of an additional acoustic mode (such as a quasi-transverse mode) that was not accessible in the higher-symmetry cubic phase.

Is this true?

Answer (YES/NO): YES